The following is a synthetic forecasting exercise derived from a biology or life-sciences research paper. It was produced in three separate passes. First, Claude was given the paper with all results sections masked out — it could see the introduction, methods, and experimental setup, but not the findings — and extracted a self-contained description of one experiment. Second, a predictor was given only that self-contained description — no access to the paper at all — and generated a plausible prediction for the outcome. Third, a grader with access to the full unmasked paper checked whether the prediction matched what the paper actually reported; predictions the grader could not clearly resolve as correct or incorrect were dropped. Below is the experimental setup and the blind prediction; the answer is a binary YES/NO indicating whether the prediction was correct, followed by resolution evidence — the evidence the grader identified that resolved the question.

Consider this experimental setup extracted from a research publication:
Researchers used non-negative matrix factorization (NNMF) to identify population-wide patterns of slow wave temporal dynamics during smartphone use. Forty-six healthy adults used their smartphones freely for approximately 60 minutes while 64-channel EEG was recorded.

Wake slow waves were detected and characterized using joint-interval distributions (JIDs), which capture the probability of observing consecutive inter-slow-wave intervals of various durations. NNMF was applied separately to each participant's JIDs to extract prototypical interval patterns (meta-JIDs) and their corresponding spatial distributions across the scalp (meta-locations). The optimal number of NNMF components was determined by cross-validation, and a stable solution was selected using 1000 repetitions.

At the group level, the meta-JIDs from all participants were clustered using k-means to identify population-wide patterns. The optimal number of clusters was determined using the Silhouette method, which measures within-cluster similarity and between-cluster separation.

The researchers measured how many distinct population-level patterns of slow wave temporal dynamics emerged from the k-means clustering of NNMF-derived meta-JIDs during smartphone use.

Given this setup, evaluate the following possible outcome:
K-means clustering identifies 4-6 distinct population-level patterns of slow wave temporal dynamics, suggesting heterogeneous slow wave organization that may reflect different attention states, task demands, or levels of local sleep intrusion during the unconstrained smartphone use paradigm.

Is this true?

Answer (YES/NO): YES